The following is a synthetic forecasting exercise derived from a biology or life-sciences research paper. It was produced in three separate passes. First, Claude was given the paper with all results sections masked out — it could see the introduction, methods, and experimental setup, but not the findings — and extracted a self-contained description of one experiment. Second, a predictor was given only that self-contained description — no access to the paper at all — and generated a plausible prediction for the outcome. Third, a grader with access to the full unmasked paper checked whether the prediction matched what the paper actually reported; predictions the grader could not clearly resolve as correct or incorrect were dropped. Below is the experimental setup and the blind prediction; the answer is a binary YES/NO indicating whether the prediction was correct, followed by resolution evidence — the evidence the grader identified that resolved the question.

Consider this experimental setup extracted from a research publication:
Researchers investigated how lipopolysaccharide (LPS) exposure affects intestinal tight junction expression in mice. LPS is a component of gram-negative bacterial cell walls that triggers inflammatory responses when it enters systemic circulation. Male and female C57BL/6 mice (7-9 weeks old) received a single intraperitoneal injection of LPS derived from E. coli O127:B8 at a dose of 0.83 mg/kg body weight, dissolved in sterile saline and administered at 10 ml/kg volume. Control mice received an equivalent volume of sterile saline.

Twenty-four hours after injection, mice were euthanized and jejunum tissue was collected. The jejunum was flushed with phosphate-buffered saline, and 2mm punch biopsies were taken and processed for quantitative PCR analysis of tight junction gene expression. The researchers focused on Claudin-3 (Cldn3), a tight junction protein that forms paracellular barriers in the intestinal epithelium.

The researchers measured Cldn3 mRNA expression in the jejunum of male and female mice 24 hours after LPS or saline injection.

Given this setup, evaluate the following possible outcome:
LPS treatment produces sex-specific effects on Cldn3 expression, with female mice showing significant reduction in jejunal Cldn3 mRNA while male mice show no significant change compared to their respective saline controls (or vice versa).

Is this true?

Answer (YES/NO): YES